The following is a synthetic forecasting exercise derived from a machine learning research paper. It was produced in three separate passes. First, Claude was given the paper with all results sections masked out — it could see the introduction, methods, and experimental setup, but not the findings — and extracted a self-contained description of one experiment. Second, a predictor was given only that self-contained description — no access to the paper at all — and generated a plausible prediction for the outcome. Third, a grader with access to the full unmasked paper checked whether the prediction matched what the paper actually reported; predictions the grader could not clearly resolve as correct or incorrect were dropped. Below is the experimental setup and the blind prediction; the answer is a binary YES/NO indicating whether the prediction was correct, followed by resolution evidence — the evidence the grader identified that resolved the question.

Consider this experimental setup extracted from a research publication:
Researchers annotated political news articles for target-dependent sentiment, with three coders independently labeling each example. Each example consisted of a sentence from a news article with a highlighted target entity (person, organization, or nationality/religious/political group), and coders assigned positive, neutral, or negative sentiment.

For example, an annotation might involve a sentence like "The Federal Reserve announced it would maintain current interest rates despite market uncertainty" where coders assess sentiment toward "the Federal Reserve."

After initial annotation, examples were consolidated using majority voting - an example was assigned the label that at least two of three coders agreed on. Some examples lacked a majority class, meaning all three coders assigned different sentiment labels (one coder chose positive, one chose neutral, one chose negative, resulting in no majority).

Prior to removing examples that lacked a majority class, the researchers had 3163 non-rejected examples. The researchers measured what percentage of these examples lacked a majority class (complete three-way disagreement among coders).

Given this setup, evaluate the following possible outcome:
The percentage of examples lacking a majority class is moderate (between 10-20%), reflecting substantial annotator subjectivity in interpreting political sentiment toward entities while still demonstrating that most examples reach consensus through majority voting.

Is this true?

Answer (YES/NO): NO